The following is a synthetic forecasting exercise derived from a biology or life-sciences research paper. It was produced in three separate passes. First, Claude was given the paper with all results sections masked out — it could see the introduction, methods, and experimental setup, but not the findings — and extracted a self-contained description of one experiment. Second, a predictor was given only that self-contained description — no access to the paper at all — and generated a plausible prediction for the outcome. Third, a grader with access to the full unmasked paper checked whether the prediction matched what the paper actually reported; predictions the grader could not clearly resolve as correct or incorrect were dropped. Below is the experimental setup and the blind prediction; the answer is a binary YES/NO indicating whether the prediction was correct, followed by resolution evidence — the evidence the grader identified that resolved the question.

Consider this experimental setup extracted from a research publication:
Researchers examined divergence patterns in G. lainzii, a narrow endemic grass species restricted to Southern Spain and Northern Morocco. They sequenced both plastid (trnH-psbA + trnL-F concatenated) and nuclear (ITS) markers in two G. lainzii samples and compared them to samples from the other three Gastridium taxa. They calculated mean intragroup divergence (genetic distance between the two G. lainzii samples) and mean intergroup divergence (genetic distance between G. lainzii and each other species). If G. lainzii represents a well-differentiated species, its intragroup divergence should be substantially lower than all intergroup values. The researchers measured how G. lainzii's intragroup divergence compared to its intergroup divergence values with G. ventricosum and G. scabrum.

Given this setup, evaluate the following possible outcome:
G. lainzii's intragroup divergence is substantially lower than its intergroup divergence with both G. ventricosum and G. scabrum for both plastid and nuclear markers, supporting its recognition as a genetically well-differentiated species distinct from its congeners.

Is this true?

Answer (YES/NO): NO